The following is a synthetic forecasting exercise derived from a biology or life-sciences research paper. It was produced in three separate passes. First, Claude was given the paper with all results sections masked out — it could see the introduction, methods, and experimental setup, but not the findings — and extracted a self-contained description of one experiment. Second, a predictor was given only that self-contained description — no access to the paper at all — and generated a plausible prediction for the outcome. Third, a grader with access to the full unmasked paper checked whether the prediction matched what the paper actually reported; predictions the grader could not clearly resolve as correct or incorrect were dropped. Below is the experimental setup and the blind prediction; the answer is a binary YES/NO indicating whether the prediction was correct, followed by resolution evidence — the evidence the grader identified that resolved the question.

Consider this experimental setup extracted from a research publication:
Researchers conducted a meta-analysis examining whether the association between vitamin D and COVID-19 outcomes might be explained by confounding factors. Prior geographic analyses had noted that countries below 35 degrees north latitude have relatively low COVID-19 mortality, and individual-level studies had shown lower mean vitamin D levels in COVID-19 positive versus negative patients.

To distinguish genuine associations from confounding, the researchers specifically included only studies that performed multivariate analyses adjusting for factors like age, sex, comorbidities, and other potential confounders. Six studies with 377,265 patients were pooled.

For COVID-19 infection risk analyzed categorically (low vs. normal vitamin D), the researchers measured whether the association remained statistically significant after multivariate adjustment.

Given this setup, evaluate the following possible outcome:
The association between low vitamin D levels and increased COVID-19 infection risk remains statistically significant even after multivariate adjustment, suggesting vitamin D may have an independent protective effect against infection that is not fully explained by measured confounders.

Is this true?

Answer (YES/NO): YES